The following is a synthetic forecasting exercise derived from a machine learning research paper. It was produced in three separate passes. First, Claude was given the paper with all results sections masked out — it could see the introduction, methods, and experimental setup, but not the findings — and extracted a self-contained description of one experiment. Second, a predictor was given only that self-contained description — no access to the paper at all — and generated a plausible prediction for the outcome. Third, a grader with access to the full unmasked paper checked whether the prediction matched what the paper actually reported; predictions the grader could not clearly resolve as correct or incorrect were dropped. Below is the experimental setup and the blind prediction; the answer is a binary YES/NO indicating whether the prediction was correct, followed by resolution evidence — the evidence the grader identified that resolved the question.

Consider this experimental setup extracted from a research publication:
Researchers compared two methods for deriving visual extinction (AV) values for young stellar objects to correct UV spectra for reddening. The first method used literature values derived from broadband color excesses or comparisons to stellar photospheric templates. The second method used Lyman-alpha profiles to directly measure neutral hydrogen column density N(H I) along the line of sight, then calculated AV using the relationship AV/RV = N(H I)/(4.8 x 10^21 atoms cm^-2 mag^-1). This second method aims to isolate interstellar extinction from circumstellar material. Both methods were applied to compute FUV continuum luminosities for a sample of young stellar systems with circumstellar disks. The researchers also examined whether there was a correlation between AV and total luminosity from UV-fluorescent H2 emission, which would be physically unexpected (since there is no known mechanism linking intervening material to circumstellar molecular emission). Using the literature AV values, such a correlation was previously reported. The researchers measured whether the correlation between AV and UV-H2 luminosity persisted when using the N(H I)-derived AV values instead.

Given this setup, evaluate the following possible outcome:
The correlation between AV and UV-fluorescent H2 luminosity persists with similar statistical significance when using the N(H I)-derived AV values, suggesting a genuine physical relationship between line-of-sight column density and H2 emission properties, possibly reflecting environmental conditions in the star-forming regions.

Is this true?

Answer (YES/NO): NO